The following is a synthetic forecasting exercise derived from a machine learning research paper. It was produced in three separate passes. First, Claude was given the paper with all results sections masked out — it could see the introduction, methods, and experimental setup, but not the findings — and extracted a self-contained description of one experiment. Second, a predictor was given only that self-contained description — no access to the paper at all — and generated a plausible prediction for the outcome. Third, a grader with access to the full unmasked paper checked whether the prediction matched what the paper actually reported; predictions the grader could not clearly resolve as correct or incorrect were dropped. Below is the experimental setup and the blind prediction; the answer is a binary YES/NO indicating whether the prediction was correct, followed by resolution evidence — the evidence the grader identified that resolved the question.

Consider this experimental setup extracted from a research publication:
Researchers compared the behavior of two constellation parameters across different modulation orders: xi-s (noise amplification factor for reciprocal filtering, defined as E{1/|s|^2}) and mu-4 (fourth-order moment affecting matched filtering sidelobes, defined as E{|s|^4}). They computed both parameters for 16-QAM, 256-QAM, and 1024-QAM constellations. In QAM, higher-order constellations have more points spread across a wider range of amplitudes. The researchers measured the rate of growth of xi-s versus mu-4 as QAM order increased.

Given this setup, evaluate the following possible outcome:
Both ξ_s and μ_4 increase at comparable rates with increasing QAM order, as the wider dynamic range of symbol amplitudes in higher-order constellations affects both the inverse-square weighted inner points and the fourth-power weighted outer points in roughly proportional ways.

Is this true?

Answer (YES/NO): NO